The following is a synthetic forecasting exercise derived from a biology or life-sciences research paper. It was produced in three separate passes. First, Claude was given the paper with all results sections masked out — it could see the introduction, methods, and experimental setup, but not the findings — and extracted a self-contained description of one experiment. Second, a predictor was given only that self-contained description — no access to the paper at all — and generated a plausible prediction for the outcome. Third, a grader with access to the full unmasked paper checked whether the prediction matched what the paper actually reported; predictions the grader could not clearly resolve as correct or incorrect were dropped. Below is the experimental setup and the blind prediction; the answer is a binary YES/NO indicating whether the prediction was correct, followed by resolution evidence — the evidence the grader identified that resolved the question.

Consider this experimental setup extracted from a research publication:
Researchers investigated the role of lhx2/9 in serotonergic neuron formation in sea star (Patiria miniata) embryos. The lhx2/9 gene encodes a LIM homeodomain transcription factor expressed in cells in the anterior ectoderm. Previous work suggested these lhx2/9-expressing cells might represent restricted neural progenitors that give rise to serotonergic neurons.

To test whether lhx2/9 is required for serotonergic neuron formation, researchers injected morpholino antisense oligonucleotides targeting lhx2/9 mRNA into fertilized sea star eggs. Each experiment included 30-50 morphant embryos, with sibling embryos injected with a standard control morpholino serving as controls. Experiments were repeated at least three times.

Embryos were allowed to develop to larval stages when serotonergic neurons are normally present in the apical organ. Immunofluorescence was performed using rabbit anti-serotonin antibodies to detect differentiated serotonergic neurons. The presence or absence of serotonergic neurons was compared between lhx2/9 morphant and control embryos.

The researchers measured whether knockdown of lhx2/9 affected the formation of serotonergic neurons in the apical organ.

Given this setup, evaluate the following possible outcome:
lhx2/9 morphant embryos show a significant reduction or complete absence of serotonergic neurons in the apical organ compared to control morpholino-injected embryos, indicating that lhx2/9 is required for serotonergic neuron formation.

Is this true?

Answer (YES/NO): YES